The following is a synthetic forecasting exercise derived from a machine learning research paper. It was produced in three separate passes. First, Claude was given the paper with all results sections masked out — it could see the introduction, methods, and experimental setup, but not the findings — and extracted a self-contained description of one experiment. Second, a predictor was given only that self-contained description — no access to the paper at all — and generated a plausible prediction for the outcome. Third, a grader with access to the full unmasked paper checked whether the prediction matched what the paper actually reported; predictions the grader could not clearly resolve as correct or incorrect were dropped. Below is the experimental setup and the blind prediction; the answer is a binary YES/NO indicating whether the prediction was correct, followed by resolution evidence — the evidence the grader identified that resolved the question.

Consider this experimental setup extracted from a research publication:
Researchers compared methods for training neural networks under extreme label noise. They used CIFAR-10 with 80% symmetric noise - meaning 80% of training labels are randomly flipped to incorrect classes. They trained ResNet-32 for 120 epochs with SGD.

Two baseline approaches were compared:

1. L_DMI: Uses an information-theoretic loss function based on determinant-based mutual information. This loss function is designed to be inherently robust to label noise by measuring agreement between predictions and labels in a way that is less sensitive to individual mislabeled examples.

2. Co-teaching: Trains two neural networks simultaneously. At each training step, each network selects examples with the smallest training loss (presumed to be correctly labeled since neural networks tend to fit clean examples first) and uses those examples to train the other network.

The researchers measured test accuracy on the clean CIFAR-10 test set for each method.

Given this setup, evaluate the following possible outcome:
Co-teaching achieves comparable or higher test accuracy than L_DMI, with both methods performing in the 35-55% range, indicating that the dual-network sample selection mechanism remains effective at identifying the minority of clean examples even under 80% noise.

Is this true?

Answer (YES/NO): NO